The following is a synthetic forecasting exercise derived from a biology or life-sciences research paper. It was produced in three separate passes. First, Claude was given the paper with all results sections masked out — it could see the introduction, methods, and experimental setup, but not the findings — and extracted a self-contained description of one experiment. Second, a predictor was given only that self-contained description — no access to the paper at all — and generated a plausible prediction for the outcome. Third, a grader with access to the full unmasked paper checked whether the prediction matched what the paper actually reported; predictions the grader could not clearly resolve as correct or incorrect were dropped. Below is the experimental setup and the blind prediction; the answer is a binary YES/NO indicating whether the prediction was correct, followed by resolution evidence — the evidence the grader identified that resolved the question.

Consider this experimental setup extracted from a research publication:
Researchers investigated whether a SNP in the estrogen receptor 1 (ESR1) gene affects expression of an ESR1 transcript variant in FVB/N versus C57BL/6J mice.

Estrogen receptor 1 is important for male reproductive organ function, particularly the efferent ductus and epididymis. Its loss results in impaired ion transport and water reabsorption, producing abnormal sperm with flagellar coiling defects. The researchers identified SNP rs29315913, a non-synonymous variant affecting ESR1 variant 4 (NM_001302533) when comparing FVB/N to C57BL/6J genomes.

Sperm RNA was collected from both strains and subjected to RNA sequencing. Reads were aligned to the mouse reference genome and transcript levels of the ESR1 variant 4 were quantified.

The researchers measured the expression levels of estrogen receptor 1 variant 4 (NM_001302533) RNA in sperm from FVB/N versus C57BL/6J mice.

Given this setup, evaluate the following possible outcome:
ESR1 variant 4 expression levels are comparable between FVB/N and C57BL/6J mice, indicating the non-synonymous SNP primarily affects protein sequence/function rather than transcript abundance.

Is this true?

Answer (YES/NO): NO